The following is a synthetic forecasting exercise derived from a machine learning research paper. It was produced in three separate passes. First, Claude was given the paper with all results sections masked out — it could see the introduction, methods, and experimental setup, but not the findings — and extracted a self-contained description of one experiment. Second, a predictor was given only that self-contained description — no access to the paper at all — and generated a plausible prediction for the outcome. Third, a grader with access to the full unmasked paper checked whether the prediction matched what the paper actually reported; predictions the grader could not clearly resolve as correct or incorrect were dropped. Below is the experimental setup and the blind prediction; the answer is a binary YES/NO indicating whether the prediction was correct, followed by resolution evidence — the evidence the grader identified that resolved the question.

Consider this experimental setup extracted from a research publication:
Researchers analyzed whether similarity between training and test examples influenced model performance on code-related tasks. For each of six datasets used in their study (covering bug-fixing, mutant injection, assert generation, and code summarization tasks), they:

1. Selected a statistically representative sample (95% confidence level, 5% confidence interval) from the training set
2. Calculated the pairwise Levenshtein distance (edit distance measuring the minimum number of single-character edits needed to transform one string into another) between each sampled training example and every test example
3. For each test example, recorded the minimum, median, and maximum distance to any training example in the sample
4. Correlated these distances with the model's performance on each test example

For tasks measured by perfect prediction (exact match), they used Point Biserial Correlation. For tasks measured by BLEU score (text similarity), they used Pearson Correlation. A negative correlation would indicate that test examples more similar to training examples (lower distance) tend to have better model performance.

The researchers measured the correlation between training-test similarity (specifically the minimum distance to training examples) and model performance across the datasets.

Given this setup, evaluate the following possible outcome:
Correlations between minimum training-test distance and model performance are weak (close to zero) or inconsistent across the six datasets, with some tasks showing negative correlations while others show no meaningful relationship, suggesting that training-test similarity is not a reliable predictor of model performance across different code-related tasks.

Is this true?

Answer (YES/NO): YES